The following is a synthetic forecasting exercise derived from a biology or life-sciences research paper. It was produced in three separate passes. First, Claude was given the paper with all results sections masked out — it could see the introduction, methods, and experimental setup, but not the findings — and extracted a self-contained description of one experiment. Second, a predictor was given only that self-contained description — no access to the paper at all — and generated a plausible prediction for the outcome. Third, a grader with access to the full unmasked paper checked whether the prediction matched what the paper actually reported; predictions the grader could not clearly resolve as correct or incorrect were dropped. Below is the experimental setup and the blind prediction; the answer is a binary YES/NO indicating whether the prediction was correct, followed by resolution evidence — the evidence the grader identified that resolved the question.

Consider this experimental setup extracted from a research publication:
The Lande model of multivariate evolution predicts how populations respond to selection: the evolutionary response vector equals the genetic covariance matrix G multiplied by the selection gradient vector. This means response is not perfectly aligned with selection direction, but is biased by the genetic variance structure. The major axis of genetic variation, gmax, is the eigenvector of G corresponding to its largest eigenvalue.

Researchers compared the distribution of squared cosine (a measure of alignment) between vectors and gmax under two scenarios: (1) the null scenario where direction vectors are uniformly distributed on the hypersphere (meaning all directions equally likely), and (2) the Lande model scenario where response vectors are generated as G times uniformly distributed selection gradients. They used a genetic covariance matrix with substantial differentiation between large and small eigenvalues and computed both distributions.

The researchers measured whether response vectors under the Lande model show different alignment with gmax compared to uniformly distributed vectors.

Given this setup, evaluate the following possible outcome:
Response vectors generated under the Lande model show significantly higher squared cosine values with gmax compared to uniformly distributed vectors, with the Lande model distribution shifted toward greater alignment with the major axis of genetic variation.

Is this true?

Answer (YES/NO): YES